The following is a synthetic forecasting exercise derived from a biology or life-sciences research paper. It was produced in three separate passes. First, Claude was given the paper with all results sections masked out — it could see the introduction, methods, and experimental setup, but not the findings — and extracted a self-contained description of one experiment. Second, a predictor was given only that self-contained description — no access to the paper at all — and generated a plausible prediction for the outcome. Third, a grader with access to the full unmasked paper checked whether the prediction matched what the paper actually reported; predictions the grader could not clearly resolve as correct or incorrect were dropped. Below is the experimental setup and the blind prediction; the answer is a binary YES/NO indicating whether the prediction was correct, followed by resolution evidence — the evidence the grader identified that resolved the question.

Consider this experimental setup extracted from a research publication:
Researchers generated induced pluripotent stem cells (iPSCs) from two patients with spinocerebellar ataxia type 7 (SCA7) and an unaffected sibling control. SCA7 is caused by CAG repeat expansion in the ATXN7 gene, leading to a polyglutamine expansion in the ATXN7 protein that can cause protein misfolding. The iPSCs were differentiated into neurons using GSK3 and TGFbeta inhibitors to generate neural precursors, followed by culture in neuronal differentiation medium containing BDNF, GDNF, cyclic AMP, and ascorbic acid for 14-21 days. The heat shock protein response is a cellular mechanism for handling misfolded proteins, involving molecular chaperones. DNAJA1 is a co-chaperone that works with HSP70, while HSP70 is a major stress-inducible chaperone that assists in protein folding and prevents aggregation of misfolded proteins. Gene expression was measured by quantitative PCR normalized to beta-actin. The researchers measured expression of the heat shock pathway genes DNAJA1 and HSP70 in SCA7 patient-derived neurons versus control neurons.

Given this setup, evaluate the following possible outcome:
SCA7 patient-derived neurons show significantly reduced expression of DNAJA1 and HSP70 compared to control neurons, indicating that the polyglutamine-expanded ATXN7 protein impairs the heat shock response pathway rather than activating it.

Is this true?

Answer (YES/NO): YES